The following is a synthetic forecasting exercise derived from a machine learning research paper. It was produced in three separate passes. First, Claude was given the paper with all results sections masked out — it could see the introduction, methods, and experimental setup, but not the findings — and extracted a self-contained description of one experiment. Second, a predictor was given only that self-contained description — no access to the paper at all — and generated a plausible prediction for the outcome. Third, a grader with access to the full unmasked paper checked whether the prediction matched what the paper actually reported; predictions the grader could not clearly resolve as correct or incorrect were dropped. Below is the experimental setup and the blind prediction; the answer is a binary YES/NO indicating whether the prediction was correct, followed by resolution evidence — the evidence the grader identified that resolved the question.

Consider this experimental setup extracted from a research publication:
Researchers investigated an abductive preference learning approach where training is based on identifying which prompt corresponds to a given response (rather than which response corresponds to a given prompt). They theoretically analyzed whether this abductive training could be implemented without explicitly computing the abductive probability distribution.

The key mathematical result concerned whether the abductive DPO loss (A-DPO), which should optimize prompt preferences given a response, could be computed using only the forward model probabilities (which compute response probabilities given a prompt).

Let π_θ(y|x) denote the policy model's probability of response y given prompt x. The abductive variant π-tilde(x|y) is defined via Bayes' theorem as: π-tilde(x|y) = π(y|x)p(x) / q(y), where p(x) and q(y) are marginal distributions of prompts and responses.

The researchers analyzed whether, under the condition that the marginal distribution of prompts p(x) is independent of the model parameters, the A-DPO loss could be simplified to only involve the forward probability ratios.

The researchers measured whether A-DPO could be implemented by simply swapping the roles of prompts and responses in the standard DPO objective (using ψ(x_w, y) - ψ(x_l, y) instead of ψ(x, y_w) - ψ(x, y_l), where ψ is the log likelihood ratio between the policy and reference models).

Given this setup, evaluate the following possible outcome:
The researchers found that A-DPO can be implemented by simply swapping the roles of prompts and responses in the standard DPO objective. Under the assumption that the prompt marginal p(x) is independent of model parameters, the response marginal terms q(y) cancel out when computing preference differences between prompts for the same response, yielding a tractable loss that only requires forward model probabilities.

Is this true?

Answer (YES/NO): YES